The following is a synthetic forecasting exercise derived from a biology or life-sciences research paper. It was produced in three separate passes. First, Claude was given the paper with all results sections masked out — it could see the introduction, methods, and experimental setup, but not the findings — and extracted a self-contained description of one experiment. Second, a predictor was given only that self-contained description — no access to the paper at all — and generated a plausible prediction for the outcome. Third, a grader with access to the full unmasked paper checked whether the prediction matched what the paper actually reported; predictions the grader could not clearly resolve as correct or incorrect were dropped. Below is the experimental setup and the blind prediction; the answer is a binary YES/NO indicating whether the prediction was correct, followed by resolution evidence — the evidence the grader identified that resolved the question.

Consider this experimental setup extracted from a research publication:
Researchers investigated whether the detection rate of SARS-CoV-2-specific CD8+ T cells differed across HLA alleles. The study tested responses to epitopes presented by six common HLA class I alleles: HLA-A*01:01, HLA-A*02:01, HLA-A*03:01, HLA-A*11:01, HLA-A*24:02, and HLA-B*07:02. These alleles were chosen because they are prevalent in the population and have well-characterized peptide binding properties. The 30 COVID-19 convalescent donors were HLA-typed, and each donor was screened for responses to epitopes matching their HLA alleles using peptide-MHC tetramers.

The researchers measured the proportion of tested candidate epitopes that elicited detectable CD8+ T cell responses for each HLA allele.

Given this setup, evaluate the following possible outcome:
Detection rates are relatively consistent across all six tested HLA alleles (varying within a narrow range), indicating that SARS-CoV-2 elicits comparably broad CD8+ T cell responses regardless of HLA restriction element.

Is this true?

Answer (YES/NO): NO